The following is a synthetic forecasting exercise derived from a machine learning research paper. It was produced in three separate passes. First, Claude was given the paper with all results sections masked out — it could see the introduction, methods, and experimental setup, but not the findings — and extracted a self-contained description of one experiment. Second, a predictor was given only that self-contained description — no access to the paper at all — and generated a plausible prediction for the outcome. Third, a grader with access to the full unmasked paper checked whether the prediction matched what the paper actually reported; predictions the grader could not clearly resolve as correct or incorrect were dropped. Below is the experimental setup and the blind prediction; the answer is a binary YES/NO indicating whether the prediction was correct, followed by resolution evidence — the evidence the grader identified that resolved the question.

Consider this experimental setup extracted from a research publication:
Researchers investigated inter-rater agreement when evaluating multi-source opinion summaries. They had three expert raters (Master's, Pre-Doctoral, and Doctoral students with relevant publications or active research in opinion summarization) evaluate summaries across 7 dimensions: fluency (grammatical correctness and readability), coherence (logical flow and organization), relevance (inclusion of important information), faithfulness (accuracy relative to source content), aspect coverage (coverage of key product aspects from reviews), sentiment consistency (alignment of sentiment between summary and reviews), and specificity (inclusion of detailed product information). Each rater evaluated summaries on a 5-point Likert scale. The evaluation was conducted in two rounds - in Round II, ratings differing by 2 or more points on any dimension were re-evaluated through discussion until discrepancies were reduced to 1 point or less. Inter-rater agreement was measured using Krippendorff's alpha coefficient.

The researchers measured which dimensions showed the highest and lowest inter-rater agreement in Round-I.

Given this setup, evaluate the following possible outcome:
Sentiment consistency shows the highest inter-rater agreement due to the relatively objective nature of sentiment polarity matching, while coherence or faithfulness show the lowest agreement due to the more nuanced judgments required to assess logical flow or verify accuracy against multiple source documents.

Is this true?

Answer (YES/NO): NO